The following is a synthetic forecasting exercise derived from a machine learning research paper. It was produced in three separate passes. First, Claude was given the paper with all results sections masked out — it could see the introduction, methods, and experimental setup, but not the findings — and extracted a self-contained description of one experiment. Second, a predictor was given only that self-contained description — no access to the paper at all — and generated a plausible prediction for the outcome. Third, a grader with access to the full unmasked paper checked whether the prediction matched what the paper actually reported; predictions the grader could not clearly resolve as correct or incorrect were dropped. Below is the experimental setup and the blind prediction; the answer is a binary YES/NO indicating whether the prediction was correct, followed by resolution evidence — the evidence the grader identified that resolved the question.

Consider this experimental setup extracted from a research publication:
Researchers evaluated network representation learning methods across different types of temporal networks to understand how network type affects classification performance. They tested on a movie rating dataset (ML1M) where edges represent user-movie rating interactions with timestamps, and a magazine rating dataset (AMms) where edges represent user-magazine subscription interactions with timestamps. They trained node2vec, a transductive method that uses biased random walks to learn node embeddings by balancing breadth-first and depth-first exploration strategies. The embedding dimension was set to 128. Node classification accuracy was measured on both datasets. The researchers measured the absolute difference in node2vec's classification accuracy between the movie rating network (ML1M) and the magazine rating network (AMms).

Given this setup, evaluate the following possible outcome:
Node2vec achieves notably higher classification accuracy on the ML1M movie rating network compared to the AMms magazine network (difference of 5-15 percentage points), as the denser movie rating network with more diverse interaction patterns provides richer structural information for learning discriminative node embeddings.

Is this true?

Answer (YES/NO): NO